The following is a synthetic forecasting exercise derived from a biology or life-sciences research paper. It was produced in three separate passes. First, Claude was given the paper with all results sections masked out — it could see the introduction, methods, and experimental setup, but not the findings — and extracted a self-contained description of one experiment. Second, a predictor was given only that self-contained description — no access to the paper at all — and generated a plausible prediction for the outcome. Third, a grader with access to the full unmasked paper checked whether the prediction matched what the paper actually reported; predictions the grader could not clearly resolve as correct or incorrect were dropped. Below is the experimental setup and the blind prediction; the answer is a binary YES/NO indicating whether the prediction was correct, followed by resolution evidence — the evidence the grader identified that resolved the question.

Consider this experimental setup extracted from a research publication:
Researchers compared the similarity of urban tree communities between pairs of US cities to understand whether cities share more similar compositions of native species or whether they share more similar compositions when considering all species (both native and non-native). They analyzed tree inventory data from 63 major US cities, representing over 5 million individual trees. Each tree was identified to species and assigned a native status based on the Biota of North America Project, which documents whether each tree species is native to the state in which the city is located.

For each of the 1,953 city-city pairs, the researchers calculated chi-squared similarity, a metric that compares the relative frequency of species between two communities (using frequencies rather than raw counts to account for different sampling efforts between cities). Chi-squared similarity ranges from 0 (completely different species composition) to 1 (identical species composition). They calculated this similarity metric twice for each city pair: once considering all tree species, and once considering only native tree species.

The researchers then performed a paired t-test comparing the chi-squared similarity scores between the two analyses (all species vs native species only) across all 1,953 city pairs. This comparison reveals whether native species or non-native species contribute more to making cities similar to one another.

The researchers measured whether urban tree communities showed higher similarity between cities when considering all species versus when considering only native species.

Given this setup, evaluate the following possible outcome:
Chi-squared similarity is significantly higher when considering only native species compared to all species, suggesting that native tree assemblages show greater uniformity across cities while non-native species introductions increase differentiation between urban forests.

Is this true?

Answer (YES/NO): NO